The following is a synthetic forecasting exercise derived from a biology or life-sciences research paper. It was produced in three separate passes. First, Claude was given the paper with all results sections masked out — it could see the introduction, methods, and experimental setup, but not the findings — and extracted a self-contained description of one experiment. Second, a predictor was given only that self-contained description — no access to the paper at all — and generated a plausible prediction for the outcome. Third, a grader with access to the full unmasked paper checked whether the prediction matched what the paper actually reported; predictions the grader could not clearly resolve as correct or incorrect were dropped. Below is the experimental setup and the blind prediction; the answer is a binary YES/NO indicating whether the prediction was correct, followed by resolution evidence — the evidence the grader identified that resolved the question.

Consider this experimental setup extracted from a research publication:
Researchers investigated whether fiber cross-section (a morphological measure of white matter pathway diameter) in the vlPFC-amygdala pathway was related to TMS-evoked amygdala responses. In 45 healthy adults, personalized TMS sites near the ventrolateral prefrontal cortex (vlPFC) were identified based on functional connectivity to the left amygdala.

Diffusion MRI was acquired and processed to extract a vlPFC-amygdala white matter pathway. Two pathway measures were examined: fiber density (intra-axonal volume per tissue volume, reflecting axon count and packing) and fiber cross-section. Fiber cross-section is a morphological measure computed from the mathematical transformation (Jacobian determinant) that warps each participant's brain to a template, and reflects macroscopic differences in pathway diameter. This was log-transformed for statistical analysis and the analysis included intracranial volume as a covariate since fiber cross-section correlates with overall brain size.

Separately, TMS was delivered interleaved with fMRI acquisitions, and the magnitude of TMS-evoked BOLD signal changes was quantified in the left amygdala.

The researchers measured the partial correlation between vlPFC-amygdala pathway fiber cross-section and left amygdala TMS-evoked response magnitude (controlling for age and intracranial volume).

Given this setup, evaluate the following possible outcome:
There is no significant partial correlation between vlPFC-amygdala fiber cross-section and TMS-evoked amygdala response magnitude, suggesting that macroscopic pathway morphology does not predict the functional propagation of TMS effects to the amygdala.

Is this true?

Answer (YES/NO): YES